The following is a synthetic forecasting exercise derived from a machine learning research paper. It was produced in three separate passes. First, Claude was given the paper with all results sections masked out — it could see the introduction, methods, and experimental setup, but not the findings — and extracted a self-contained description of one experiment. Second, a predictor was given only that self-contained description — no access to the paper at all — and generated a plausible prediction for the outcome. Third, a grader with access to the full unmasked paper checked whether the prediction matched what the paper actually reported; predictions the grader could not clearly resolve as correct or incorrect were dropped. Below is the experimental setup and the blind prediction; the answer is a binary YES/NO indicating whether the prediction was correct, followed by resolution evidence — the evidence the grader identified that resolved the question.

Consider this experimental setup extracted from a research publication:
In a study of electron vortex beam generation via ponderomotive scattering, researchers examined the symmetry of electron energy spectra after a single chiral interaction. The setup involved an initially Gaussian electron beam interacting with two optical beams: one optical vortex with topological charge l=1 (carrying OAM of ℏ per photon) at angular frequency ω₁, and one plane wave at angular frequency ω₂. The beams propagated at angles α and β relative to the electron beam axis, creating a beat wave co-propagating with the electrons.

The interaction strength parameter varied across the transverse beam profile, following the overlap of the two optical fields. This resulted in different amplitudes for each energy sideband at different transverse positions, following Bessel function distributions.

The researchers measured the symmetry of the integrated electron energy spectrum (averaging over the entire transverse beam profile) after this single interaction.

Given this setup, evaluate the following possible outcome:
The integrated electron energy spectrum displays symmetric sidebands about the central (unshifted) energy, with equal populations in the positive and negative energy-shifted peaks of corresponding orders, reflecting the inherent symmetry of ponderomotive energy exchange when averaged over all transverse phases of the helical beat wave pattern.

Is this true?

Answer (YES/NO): YES